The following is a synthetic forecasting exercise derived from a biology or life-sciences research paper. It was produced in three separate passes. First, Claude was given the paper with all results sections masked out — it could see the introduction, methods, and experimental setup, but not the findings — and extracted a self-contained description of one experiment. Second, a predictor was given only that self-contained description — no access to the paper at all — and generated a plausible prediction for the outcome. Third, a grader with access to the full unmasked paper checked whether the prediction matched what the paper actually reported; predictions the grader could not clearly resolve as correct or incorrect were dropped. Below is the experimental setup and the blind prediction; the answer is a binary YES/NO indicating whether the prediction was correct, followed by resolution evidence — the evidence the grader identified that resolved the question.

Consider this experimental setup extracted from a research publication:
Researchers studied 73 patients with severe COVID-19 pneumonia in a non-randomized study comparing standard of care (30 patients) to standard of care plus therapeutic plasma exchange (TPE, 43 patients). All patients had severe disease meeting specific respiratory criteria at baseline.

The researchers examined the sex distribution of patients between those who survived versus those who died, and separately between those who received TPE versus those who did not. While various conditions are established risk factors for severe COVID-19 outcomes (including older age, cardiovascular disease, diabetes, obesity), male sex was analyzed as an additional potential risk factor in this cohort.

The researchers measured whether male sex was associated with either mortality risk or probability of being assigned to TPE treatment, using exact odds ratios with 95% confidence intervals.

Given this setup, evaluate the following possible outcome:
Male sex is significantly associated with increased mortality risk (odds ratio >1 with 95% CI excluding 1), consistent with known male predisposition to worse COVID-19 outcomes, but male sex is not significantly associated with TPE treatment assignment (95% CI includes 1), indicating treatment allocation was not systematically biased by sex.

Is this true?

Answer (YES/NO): NO